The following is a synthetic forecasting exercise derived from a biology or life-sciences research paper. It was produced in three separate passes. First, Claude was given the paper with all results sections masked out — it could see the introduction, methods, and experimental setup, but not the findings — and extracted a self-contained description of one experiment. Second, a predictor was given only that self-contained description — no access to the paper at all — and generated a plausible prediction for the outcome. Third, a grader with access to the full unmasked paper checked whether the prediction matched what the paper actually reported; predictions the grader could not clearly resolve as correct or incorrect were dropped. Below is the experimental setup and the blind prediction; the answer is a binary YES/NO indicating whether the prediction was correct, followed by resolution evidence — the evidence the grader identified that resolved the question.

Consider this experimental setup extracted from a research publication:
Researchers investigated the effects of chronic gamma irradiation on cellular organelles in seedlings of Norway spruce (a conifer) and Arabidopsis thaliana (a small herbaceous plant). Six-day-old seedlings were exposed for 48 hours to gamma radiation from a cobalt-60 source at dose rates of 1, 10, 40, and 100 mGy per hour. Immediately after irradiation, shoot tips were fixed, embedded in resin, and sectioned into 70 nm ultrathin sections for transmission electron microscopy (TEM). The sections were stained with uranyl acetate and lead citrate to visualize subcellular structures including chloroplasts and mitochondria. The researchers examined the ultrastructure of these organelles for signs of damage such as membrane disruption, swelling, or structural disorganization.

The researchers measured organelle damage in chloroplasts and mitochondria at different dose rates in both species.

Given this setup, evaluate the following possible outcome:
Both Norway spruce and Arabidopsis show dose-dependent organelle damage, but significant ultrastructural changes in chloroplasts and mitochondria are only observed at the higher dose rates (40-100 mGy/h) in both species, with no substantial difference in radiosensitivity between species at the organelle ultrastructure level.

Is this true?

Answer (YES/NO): NO